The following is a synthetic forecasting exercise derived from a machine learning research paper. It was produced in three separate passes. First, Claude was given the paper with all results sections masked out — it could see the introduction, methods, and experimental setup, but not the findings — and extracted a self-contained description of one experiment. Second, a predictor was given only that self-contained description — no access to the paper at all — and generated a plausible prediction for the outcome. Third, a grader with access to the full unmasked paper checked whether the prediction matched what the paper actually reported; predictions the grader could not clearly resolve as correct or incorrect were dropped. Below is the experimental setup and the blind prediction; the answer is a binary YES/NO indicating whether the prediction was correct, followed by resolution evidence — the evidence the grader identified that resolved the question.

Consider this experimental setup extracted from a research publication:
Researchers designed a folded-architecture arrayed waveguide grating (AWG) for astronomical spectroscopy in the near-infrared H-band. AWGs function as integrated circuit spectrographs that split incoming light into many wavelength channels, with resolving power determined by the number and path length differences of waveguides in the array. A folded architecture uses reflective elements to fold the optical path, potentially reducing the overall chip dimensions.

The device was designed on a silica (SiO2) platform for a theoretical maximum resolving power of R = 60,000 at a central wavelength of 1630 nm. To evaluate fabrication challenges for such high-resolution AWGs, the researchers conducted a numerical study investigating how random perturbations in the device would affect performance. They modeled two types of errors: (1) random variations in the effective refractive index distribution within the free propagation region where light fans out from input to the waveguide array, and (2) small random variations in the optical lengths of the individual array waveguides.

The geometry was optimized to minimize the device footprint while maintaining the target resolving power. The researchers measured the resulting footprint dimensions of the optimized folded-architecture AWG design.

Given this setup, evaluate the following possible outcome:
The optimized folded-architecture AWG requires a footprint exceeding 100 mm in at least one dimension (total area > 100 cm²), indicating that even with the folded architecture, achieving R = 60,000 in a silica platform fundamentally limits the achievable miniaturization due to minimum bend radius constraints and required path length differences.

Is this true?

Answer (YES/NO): NO